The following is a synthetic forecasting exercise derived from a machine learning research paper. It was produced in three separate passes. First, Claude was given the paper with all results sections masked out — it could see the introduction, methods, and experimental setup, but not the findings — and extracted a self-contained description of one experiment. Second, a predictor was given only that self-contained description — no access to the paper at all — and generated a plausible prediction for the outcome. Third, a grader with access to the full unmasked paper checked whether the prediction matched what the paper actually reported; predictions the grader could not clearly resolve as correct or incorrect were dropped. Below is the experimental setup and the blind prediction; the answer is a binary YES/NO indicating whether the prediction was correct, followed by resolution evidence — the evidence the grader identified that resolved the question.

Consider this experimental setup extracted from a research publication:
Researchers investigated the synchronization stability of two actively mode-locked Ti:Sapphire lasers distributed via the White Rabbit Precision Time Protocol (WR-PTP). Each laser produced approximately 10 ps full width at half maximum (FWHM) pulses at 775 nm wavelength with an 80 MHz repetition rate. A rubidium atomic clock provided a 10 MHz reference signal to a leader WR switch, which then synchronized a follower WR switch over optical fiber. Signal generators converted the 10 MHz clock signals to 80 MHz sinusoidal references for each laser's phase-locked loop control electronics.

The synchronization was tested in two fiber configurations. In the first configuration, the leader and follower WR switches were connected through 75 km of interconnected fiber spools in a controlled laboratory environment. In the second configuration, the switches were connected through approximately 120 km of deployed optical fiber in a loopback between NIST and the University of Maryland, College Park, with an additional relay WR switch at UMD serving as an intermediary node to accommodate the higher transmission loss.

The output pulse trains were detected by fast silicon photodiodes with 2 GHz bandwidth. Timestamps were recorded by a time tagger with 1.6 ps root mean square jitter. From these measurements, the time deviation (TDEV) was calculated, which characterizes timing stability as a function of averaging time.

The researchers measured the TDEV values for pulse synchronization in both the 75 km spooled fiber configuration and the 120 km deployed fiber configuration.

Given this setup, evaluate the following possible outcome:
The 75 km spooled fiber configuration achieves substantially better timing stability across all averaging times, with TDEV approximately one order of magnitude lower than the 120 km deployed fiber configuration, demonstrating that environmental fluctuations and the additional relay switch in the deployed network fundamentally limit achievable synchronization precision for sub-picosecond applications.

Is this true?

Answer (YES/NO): NO